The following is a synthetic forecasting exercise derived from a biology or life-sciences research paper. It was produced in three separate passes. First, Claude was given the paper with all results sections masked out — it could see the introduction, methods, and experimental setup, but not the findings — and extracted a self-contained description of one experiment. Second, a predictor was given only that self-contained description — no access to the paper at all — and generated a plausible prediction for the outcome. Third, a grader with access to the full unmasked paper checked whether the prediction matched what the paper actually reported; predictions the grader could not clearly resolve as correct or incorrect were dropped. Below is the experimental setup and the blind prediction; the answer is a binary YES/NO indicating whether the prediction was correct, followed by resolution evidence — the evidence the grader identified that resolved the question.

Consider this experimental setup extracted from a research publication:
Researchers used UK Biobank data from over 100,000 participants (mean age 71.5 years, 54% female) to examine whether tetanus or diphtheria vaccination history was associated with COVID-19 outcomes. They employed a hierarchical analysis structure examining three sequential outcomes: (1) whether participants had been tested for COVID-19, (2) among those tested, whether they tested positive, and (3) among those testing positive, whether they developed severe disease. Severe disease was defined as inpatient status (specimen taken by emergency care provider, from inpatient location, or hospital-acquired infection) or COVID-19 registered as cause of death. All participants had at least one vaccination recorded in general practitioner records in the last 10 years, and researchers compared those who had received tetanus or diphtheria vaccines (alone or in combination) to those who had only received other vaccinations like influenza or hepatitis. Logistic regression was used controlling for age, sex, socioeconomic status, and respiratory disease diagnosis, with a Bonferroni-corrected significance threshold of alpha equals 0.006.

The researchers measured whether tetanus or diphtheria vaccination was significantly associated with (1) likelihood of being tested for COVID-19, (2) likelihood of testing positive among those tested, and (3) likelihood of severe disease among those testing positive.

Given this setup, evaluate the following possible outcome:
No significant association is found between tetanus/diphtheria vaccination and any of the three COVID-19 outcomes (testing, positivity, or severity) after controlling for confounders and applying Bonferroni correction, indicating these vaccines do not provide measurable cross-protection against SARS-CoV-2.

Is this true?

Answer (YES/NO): NO